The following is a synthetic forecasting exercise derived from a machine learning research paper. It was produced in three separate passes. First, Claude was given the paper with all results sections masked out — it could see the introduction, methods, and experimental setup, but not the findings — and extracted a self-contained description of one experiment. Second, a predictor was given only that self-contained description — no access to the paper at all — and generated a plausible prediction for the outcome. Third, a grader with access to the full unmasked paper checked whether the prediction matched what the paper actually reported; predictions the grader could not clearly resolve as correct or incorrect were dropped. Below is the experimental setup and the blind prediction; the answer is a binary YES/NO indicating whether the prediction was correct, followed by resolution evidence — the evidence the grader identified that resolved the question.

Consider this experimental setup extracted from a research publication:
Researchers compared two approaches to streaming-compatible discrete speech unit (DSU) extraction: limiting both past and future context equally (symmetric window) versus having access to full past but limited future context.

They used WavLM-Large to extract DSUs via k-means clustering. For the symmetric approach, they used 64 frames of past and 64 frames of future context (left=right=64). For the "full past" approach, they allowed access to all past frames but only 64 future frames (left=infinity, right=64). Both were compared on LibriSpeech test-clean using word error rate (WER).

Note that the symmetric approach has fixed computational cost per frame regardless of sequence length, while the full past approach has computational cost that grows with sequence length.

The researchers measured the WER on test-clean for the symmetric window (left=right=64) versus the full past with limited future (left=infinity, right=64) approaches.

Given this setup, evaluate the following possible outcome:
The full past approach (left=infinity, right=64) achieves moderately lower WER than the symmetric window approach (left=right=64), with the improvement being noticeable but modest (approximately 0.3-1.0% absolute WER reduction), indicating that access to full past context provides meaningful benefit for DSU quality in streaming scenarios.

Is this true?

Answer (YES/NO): NO